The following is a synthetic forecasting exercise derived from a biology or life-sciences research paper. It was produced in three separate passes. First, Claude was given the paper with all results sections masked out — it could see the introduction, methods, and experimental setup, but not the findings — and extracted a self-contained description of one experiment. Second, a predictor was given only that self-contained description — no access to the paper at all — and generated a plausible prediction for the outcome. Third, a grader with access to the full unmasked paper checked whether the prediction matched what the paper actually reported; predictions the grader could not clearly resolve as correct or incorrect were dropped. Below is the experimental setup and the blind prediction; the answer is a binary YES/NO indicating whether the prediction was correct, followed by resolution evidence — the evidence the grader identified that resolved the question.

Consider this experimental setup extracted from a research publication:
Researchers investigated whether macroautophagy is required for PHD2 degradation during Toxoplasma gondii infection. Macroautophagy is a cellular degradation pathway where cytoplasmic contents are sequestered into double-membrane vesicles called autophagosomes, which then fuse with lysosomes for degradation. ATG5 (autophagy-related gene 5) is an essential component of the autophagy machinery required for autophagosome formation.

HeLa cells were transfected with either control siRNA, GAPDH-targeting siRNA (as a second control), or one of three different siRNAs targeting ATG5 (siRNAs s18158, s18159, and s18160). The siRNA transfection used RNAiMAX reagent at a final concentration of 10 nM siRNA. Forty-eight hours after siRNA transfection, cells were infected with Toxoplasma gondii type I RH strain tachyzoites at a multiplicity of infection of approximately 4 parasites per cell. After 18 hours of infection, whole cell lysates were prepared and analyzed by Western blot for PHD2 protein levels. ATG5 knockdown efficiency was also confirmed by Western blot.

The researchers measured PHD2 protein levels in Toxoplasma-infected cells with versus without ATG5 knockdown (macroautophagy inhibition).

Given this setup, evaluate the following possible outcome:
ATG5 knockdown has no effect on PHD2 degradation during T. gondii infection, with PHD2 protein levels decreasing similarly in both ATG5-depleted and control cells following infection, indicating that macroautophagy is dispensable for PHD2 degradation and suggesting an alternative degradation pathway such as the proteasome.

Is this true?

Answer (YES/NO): YES